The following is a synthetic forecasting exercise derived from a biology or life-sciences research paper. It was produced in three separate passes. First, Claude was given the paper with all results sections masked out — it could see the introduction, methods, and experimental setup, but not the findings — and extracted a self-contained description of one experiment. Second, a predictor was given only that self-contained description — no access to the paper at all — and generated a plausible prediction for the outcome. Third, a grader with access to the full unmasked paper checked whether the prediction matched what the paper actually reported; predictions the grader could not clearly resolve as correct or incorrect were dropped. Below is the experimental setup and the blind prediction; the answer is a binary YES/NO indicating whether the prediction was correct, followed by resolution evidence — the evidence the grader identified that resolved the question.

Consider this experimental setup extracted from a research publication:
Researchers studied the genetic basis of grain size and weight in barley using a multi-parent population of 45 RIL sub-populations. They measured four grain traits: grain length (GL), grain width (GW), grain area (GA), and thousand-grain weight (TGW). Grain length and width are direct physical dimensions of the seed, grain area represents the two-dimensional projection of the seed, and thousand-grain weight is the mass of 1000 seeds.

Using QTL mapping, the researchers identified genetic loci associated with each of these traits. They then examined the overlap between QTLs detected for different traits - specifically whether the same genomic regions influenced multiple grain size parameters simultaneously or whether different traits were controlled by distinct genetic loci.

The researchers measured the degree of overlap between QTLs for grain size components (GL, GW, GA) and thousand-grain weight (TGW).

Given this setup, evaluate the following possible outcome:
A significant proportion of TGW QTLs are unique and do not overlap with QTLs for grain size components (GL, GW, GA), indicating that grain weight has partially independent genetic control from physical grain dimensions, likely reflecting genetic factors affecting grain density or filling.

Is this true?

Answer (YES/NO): NO